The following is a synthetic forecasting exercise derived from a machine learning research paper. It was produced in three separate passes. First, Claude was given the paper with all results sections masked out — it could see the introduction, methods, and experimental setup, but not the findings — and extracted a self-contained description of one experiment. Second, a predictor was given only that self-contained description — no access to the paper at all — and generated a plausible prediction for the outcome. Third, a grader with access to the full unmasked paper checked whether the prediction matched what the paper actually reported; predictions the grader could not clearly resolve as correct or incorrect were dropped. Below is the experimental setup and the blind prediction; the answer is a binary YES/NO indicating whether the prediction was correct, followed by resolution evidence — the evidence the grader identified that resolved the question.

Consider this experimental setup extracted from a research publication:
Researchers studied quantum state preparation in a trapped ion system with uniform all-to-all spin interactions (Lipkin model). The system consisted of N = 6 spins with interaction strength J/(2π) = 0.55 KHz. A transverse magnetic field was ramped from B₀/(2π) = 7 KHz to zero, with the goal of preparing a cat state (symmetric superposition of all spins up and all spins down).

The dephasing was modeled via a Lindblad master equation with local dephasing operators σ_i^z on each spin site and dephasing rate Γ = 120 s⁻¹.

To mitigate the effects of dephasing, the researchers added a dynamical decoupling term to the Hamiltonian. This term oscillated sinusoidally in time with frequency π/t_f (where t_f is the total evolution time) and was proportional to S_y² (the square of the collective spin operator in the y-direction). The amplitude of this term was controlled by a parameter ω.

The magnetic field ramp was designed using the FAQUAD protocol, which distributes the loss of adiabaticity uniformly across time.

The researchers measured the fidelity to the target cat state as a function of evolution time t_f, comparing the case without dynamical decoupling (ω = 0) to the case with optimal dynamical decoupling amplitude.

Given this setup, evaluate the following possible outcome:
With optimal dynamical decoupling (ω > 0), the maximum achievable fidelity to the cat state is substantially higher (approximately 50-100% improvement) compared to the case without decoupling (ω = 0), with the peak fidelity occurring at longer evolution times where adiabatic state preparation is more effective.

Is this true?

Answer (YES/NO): NO